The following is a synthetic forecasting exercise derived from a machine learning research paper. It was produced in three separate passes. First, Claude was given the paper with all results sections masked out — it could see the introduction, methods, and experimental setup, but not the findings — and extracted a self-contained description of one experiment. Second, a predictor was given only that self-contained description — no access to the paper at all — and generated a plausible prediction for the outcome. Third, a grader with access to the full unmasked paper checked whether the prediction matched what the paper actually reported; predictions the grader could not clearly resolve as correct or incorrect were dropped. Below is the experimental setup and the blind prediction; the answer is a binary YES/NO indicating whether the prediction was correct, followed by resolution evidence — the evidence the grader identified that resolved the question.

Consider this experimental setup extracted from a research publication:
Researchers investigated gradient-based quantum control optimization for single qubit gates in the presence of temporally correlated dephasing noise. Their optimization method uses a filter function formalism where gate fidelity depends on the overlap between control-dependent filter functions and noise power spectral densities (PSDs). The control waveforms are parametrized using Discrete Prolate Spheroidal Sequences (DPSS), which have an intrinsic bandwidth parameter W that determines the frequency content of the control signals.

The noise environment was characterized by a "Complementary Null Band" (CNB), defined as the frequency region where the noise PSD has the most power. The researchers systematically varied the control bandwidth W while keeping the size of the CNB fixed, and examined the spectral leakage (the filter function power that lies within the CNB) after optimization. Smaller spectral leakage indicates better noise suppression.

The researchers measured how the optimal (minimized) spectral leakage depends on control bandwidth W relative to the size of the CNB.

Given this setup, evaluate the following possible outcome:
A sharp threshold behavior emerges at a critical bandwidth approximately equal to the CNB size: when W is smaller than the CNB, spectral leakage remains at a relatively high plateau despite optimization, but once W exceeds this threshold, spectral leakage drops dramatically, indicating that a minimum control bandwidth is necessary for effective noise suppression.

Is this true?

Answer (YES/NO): NO